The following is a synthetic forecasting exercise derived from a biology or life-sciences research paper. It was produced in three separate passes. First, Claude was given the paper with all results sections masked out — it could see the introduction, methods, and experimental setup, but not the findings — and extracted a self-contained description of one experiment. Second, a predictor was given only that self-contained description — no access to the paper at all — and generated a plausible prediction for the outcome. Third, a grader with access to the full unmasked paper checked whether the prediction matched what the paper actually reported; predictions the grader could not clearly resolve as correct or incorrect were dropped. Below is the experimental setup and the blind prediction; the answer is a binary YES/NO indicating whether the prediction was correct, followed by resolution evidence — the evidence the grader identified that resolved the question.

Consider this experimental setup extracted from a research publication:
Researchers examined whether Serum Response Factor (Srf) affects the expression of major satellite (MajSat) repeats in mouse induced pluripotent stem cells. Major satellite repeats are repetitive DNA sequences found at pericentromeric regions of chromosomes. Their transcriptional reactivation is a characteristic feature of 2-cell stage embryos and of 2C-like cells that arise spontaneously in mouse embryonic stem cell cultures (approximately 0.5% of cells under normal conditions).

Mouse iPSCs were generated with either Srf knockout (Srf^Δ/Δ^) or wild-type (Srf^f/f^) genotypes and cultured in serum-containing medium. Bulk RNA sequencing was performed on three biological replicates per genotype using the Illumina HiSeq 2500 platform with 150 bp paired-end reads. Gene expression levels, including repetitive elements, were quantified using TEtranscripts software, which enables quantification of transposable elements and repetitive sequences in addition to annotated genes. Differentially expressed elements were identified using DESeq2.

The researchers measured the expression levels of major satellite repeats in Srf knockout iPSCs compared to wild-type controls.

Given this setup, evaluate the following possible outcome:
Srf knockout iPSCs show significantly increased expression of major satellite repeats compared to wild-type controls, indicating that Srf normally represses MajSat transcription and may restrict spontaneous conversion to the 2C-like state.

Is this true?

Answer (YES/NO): YES